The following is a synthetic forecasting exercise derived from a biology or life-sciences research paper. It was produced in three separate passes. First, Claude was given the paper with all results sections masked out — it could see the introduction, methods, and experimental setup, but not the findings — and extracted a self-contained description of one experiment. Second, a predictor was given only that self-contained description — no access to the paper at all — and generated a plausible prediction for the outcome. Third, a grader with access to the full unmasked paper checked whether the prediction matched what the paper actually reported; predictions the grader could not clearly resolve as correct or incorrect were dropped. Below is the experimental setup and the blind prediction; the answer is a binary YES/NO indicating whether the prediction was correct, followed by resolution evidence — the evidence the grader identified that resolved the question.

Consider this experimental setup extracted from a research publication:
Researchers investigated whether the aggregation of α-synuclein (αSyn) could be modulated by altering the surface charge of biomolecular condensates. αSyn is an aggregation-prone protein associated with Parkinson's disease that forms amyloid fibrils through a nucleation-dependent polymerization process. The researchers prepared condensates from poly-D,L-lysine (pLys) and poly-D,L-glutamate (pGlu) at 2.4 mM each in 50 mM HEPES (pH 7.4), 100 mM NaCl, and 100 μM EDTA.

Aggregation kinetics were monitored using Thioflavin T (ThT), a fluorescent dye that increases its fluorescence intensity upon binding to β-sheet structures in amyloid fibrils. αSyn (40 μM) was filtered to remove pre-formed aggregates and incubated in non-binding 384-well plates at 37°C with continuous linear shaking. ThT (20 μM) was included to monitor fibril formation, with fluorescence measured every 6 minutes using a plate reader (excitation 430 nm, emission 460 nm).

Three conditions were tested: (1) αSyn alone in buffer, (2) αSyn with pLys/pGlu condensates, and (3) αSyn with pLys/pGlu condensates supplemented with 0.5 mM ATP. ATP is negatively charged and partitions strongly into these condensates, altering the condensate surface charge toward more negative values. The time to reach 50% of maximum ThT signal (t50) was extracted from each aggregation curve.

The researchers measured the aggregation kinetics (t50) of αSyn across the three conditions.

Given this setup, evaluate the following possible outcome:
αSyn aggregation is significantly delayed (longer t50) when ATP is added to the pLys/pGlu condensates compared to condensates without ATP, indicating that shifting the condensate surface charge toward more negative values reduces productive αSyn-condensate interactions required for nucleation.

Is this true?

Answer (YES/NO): YES